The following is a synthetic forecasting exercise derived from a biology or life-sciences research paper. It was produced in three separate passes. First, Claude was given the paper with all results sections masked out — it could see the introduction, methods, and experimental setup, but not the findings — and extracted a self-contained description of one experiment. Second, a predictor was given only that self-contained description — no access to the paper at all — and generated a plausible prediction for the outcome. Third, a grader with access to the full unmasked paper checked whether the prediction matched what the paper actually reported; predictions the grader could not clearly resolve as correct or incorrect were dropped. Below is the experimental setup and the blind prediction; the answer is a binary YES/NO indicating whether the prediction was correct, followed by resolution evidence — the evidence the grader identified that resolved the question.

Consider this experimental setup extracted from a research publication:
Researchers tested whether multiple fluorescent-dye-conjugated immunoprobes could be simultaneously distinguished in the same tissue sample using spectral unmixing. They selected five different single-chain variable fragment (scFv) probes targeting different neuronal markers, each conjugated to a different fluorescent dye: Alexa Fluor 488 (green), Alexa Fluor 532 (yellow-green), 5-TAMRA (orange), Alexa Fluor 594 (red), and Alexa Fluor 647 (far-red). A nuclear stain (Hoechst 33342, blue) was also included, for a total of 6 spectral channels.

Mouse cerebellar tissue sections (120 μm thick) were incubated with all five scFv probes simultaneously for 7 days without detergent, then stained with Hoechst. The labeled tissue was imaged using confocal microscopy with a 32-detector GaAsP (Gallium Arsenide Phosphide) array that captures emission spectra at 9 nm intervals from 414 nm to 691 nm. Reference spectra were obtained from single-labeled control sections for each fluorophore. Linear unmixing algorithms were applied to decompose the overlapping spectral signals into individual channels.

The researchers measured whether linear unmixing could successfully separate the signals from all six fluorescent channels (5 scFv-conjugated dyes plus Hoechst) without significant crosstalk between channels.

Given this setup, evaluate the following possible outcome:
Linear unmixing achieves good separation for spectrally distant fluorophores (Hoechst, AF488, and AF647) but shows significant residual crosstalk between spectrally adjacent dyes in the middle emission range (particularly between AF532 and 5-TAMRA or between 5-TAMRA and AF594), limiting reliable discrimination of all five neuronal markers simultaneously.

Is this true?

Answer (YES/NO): NO